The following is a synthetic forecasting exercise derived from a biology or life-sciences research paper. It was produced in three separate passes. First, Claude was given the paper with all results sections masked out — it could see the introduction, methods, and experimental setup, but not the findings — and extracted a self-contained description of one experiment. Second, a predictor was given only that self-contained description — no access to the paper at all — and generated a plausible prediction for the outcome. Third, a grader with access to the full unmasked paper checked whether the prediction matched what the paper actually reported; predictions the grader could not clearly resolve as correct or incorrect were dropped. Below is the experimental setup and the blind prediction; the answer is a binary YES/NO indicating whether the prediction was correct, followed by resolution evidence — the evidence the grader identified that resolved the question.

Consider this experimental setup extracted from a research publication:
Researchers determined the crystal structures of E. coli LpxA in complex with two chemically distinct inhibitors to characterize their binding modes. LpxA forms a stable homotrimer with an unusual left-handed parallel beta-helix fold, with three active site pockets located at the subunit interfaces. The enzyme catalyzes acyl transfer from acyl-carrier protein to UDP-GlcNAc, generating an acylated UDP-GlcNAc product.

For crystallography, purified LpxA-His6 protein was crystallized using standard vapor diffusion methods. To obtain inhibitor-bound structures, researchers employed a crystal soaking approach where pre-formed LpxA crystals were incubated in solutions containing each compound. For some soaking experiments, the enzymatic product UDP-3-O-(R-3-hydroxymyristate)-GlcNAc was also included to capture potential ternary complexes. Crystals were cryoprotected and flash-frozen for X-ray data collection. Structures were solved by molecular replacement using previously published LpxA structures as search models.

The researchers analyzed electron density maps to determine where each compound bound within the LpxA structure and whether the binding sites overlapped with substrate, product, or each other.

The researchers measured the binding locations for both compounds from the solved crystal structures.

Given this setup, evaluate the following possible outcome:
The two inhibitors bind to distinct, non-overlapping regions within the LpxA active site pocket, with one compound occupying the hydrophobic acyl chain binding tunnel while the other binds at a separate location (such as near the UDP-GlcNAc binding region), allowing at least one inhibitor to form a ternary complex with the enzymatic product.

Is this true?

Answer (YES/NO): YES